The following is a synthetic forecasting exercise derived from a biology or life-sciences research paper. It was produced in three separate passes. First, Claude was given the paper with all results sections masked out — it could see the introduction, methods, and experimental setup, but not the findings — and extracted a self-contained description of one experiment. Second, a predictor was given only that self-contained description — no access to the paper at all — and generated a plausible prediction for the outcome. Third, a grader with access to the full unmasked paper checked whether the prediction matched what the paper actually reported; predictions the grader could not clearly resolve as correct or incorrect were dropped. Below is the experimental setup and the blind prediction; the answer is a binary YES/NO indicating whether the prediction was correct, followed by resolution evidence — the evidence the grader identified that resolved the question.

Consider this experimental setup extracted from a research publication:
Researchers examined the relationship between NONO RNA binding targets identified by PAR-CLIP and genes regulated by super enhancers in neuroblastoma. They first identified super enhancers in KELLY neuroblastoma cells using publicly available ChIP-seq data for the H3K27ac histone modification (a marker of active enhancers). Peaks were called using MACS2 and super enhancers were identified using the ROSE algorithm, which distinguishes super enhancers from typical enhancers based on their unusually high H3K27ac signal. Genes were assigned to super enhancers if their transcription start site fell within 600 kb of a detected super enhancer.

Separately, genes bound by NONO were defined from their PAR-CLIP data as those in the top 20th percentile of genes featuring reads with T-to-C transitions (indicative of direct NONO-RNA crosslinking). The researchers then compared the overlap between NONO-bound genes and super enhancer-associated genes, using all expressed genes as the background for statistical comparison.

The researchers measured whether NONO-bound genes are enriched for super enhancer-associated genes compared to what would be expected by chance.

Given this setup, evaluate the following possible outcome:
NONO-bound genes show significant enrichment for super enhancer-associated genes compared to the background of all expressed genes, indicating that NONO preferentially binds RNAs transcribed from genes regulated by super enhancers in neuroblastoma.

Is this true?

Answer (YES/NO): YES